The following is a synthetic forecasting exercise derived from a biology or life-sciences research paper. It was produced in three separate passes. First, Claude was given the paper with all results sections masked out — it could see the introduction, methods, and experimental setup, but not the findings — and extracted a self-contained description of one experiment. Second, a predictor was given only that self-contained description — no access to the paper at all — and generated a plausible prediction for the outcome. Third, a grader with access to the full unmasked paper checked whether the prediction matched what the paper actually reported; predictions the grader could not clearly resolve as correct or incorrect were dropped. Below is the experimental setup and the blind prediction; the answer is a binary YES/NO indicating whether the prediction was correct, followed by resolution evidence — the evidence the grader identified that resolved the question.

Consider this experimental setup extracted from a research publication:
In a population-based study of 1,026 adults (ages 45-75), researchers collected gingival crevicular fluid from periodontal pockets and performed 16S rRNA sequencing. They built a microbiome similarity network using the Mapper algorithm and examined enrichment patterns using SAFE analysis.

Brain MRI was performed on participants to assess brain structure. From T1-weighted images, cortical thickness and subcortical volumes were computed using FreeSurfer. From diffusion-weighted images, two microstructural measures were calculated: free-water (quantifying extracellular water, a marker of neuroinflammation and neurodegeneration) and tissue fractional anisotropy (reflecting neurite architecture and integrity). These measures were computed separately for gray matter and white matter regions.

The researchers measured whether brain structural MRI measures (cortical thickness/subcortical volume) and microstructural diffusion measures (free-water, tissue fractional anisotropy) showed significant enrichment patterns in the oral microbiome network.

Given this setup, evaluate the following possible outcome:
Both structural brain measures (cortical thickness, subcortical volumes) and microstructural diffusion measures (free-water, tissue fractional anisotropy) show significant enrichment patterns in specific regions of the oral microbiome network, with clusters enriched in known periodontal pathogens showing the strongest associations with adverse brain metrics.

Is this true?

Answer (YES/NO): YES